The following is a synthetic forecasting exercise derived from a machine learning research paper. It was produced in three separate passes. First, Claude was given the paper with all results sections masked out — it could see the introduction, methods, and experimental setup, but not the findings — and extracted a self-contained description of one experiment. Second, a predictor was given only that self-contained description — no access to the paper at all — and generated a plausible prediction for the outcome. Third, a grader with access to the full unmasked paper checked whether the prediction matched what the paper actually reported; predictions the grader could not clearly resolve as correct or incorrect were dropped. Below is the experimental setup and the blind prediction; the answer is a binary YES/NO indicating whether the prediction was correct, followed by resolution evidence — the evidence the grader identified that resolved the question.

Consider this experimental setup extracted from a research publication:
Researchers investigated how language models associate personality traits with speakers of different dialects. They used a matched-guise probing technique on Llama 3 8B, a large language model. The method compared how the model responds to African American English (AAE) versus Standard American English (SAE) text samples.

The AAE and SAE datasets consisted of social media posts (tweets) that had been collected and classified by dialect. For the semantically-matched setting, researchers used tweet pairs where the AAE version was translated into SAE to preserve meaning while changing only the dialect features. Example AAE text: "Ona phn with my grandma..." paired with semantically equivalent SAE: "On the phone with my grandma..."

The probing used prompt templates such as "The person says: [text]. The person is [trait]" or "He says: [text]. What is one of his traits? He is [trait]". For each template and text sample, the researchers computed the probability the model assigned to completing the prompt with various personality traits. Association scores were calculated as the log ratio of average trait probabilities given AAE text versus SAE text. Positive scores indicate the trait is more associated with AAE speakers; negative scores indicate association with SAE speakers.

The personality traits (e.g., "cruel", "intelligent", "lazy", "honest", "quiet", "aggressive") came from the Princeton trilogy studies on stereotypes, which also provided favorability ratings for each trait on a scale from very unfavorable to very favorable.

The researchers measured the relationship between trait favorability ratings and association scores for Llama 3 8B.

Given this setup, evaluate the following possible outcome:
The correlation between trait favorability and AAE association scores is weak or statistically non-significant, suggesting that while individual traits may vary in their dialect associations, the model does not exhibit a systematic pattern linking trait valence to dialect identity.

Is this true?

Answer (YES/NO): NO